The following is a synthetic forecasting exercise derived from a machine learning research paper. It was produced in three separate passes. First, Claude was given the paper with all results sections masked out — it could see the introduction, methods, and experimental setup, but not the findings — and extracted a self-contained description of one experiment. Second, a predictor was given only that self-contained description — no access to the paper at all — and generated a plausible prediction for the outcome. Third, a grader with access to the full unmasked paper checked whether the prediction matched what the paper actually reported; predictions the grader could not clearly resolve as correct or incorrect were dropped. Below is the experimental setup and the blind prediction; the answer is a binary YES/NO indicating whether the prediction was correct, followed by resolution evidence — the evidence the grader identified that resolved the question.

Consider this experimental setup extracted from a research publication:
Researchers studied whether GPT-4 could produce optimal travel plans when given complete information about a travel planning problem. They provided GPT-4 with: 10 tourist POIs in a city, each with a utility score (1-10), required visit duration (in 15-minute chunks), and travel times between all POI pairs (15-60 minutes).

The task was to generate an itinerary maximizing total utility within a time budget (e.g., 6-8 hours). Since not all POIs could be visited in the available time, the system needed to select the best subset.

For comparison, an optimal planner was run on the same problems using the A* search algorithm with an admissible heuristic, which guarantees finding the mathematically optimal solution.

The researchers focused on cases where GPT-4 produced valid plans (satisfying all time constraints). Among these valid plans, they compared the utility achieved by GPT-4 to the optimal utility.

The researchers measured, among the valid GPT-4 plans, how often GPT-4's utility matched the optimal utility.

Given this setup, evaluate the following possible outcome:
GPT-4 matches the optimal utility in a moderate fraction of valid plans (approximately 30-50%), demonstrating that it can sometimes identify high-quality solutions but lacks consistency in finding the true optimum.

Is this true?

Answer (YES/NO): NO